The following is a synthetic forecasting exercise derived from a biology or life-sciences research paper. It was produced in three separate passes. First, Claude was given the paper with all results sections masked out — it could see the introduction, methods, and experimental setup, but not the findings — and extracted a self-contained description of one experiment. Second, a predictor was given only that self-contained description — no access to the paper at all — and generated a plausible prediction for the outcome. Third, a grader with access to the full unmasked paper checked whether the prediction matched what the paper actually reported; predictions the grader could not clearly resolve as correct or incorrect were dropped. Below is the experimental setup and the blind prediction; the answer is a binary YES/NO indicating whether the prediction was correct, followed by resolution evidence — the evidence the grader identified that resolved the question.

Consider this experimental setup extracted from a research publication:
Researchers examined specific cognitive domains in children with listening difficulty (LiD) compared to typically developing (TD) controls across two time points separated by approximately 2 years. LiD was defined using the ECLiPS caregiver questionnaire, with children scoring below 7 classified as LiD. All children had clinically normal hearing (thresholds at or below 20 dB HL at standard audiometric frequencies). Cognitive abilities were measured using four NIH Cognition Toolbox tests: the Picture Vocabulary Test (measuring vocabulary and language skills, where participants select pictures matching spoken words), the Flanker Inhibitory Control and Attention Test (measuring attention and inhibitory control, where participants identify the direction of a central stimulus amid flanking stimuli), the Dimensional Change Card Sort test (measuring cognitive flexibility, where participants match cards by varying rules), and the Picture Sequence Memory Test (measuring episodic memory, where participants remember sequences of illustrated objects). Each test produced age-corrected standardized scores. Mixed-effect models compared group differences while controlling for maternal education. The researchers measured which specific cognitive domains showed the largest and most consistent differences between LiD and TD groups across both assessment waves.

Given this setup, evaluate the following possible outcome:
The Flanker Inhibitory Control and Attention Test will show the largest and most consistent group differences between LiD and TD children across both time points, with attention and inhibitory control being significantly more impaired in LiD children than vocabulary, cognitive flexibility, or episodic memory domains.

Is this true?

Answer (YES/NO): NO